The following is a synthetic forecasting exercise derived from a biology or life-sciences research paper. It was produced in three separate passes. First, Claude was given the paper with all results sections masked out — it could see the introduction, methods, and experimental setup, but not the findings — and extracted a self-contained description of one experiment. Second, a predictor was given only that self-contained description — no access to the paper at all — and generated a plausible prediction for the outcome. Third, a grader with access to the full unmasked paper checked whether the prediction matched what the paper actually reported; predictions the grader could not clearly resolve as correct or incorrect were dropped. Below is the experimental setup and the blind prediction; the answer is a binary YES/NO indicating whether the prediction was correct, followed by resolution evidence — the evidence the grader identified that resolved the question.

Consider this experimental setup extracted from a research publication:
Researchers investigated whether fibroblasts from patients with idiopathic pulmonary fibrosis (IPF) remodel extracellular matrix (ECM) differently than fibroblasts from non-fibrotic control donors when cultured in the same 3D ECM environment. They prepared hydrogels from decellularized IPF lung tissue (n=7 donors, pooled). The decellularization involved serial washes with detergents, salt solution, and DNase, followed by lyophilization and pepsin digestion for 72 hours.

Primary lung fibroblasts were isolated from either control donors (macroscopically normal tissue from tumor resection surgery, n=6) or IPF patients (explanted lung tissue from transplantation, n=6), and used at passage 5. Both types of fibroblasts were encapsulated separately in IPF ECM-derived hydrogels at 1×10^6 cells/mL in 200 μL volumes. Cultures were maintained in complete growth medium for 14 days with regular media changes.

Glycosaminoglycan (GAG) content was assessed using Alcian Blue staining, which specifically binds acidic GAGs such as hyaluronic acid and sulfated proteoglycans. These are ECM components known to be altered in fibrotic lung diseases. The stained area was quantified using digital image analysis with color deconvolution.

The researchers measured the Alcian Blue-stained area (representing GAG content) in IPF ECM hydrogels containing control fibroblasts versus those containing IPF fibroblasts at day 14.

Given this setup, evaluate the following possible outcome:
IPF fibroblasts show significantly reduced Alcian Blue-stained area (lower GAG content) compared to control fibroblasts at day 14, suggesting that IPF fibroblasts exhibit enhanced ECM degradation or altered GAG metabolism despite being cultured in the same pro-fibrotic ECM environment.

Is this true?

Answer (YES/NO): NO